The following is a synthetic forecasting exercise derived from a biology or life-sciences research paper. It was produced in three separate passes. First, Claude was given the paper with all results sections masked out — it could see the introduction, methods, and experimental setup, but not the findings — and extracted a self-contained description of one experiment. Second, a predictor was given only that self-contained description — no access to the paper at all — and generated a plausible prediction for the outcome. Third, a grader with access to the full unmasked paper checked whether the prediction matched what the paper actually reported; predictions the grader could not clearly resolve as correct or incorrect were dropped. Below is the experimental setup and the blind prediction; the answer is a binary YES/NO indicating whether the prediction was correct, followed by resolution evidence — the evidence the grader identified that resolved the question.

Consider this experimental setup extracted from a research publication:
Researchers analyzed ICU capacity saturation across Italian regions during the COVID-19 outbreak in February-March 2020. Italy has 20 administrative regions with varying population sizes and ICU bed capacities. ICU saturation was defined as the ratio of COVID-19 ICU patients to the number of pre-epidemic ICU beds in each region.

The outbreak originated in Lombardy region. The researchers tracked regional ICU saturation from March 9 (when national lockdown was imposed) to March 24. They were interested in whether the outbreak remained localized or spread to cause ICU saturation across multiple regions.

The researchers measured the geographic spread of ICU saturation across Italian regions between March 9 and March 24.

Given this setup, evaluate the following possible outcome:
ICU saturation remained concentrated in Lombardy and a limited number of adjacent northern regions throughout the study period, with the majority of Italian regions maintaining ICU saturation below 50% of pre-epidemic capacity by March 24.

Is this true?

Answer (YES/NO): NO